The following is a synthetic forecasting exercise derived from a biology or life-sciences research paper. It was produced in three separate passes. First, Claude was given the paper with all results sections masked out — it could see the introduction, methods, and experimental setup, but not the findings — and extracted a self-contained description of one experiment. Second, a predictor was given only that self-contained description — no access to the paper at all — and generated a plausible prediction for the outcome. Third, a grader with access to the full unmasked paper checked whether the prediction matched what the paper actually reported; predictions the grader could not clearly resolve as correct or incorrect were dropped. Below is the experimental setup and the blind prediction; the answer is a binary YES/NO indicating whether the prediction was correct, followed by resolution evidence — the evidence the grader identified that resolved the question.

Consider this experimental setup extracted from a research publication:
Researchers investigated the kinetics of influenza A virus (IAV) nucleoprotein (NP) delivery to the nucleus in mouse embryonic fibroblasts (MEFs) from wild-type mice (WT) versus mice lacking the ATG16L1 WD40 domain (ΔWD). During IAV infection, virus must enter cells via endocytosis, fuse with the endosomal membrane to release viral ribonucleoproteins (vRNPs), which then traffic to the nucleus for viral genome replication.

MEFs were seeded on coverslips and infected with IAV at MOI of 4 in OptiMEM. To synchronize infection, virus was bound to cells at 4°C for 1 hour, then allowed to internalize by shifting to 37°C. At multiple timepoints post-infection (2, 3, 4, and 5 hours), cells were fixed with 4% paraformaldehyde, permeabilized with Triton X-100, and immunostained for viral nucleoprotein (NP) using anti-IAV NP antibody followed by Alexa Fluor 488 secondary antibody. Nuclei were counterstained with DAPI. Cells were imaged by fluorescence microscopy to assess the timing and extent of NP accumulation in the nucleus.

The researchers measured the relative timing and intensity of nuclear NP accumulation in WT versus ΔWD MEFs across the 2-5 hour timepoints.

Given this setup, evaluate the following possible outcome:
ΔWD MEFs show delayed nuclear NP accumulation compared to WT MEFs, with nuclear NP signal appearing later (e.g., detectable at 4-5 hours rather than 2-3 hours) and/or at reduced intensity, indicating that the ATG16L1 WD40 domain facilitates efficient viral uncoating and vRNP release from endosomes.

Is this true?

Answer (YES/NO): NO